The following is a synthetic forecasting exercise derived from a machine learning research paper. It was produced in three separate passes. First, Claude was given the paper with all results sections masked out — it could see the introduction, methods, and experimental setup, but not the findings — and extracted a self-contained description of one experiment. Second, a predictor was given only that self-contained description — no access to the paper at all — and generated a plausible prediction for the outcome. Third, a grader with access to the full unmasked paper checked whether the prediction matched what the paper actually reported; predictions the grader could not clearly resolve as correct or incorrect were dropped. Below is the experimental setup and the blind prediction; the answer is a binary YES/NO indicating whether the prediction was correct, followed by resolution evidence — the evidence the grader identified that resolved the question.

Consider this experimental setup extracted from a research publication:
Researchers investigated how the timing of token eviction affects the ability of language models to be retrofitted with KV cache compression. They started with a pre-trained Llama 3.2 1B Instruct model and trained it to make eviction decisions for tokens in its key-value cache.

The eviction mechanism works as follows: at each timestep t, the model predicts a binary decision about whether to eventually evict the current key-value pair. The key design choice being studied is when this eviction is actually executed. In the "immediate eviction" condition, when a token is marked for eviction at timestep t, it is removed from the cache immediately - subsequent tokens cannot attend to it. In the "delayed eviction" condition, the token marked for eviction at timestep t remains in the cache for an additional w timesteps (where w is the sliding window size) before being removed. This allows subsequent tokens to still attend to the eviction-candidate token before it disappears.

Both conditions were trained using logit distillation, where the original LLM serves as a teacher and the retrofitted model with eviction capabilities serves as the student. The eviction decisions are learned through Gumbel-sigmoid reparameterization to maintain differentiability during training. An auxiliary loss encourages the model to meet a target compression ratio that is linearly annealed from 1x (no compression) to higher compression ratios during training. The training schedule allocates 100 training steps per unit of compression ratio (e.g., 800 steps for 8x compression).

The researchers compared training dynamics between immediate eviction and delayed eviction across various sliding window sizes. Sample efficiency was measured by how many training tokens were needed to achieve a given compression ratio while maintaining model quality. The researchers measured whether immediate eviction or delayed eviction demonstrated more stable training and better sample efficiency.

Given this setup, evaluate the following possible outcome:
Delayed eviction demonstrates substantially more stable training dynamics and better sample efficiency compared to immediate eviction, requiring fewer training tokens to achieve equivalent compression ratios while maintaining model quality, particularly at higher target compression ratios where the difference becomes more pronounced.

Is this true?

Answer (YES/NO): YES